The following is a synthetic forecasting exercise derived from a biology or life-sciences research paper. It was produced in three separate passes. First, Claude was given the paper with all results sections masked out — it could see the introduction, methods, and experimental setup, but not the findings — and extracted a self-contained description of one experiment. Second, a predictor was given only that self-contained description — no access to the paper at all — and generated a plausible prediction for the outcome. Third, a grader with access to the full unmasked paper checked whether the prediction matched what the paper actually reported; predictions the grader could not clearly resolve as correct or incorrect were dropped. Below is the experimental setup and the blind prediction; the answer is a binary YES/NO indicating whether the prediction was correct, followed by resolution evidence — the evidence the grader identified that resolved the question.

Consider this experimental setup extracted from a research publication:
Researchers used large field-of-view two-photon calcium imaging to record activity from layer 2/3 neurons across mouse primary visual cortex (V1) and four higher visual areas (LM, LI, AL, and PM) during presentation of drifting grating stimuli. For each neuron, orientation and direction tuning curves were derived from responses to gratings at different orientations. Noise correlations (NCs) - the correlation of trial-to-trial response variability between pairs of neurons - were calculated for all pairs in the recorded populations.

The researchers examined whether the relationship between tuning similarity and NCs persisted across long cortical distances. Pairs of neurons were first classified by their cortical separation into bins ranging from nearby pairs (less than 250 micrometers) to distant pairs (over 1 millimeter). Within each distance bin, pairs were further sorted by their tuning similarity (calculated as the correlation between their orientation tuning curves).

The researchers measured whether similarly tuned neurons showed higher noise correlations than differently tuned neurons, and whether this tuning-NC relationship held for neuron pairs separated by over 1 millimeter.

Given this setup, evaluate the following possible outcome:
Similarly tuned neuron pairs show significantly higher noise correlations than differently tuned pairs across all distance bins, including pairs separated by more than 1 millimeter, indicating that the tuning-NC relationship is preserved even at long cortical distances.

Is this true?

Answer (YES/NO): YES